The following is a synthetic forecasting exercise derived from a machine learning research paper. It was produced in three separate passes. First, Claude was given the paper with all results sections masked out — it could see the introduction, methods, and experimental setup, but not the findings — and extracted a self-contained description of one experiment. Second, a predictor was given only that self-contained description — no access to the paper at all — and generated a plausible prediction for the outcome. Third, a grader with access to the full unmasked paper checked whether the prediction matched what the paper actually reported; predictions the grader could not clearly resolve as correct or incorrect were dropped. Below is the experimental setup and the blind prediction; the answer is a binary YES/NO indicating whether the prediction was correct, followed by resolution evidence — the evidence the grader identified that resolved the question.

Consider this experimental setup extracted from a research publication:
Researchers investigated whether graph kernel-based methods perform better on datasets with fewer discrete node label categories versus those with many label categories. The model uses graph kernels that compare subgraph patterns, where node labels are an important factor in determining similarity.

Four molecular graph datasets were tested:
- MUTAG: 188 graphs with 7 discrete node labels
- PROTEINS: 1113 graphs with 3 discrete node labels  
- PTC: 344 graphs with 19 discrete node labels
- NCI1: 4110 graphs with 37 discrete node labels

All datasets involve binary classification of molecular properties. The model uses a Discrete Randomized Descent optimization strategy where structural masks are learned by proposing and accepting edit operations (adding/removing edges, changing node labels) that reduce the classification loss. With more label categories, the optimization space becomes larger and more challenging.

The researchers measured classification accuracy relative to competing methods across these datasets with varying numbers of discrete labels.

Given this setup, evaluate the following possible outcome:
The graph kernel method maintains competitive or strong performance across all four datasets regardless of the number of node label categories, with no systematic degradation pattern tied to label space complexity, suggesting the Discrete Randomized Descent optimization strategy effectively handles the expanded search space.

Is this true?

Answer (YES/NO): NO